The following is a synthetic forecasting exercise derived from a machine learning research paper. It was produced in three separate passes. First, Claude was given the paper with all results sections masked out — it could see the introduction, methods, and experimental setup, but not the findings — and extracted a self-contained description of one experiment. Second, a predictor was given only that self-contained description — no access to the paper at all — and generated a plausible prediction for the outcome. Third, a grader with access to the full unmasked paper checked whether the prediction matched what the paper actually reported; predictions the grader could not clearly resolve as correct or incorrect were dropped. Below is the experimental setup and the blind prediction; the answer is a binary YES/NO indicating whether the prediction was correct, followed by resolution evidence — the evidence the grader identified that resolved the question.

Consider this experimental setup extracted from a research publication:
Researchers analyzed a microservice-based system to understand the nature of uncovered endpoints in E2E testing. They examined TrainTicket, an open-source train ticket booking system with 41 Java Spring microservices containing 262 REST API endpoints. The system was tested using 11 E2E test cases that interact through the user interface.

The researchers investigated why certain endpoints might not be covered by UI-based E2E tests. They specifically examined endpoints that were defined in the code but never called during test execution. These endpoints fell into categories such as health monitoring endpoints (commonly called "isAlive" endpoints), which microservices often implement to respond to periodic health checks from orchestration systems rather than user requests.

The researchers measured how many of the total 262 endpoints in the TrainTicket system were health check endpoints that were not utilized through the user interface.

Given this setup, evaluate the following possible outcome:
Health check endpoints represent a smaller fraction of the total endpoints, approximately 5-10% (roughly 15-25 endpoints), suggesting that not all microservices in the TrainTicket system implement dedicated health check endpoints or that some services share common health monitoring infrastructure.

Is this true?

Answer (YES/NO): NO